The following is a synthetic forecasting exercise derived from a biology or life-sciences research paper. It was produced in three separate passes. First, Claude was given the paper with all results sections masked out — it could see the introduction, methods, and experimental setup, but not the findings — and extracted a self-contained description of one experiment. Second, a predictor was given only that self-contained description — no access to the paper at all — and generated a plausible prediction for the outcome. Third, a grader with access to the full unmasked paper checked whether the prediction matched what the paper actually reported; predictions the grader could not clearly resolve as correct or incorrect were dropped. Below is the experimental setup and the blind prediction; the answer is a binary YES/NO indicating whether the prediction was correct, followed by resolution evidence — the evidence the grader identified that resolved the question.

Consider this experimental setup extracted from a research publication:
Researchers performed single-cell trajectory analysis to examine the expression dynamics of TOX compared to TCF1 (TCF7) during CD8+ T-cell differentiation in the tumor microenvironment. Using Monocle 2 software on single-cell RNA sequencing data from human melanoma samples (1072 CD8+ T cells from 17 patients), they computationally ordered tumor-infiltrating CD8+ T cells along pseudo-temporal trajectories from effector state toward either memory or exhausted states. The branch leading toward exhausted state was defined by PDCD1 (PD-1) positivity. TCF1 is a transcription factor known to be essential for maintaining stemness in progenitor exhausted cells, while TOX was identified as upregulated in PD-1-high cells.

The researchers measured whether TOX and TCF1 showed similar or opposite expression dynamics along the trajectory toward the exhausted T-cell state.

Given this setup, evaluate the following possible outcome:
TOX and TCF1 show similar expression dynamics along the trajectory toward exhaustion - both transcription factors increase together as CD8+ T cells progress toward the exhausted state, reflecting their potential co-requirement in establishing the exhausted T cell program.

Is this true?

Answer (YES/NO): NO